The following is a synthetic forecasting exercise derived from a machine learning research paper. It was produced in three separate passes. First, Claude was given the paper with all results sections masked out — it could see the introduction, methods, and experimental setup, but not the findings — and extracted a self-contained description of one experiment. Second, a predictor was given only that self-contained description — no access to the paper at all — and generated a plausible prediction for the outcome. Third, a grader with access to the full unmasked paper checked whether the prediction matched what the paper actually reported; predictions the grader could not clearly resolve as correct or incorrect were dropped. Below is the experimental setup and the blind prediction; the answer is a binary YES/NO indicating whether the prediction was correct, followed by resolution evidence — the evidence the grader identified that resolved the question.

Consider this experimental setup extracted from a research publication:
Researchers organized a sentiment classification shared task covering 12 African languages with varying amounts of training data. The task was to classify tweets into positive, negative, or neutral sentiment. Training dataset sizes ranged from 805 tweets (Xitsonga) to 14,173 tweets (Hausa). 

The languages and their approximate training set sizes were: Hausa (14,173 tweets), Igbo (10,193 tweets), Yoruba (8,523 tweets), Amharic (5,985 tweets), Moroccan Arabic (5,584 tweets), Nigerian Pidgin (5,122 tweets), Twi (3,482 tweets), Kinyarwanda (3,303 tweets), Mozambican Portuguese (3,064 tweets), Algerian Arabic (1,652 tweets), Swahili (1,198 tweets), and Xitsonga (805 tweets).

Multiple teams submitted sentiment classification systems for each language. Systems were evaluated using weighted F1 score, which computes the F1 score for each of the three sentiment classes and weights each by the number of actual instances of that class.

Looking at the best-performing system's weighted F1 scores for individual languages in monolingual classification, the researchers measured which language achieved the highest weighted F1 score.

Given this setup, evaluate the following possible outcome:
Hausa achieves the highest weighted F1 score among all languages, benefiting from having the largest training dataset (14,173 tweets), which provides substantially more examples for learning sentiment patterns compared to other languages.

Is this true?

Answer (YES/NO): NO